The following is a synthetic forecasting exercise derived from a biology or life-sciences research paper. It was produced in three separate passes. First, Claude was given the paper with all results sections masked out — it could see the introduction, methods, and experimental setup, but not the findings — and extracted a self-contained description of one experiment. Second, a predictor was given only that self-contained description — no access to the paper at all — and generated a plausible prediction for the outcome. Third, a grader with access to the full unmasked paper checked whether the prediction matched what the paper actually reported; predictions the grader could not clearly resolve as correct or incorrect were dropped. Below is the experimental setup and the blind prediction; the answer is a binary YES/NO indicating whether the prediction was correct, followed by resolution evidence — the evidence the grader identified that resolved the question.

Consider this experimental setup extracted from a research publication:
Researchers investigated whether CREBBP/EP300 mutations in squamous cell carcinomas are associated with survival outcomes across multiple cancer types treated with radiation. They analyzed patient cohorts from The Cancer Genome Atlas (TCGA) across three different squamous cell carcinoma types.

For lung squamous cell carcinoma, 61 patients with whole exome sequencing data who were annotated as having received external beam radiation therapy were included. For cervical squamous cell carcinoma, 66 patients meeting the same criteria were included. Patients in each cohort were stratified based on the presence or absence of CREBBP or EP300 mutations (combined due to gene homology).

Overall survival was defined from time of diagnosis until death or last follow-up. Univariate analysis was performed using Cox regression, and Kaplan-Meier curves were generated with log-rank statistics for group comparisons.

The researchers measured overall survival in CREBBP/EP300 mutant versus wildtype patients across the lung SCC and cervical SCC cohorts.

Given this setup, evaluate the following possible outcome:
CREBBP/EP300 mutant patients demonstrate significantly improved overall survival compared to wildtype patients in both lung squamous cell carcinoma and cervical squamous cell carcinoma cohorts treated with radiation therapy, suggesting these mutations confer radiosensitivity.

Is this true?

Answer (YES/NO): NO